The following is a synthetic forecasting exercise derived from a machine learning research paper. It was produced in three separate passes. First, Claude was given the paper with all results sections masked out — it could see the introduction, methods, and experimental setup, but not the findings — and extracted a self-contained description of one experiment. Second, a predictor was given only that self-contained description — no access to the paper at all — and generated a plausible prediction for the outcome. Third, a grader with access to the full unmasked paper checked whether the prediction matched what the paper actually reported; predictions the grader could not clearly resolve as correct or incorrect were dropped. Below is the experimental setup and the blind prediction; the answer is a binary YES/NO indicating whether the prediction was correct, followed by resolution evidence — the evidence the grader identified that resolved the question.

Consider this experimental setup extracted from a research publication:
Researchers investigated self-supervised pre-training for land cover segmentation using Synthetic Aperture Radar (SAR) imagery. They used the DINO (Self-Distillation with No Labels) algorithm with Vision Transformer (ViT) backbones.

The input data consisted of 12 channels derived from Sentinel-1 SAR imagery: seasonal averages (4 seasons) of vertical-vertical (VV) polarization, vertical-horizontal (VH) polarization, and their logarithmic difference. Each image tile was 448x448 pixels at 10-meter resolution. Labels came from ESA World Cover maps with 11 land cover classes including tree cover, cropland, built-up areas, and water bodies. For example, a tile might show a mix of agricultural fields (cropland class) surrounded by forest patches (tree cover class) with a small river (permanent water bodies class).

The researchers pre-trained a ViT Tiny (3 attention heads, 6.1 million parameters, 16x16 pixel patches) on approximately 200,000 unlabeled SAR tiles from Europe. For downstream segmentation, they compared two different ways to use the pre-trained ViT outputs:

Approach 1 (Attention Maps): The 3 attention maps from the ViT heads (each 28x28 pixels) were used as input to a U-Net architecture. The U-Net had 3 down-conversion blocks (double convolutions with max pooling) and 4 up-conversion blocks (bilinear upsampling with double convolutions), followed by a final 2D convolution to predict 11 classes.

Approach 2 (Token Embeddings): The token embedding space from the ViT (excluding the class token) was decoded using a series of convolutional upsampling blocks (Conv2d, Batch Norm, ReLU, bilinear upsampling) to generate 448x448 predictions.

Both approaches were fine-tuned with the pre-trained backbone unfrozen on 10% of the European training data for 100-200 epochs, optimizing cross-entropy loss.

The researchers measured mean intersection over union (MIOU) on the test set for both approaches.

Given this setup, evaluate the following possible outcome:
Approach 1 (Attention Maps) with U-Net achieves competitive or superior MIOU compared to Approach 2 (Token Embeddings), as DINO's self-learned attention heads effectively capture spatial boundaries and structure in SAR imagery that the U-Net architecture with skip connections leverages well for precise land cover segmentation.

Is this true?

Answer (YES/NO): NO